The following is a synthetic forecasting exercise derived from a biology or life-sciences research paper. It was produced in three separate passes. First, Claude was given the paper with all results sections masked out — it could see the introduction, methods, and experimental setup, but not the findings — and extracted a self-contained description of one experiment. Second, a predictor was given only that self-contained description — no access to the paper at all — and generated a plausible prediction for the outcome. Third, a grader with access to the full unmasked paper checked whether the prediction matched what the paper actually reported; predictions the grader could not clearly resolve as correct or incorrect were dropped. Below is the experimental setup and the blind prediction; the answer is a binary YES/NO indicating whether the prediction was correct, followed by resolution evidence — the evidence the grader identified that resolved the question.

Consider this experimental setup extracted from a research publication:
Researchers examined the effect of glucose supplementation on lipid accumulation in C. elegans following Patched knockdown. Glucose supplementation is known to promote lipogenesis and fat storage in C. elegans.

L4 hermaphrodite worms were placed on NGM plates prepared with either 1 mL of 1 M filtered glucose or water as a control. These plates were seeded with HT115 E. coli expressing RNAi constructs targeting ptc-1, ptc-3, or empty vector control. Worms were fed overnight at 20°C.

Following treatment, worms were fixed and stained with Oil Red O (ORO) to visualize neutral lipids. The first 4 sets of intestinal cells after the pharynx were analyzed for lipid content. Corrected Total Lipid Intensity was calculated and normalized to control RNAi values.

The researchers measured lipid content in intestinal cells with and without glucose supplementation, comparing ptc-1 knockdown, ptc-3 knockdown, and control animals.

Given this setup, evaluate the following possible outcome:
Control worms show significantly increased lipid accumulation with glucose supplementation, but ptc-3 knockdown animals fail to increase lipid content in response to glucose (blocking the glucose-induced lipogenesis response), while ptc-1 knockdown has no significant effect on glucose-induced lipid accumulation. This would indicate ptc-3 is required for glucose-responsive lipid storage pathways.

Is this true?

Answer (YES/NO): NO